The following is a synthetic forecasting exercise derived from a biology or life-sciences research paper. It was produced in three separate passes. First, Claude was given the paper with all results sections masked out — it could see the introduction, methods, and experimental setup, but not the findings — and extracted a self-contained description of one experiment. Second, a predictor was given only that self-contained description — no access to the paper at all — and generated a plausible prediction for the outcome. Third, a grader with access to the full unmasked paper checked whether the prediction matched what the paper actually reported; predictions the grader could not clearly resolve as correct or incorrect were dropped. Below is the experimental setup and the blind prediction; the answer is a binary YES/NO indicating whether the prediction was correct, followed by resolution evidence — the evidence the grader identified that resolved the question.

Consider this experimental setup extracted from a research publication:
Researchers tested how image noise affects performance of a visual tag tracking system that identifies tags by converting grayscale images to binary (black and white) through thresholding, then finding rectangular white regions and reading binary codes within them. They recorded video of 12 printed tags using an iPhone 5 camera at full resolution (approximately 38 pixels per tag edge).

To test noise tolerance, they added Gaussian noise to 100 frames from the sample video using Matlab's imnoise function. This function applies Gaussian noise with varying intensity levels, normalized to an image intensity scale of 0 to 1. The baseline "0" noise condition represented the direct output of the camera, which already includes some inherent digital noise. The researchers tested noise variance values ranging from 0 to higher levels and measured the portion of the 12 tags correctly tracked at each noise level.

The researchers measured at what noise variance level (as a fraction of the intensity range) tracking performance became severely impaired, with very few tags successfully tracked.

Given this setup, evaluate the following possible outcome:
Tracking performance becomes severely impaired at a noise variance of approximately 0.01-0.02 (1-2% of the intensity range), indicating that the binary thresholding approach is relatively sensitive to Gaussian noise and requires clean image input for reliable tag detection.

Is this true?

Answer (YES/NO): NO